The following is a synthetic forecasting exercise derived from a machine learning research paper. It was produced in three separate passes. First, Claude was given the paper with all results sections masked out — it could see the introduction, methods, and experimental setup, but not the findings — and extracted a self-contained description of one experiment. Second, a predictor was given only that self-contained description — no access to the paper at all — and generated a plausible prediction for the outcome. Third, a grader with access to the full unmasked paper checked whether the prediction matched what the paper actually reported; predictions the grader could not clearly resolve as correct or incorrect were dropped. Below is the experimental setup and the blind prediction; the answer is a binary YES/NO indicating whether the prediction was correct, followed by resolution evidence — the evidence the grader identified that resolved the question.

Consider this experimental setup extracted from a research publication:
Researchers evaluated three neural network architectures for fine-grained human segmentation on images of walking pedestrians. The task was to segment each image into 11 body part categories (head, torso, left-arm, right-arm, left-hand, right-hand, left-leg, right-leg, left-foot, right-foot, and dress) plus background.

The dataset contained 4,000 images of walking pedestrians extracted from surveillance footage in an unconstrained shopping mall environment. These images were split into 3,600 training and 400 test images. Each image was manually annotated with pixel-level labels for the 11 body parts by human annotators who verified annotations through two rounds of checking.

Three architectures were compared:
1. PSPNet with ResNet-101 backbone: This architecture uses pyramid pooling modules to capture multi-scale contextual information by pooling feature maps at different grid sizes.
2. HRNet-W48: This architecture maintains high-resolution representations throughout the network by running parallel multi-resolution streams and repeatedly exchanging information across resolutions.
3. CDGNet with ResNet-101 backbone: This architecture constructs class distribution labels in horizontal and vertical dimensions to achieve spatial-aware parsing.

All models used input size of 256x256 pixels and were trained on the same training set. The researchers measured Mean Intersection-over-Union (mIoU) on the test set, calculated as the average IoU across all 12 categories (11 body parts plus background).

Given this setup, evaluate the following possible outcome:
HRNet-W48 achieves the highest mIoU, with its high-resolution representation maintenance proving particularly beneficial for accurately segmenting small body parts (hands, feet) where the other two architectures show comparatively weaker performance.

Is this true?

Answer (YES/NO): NO